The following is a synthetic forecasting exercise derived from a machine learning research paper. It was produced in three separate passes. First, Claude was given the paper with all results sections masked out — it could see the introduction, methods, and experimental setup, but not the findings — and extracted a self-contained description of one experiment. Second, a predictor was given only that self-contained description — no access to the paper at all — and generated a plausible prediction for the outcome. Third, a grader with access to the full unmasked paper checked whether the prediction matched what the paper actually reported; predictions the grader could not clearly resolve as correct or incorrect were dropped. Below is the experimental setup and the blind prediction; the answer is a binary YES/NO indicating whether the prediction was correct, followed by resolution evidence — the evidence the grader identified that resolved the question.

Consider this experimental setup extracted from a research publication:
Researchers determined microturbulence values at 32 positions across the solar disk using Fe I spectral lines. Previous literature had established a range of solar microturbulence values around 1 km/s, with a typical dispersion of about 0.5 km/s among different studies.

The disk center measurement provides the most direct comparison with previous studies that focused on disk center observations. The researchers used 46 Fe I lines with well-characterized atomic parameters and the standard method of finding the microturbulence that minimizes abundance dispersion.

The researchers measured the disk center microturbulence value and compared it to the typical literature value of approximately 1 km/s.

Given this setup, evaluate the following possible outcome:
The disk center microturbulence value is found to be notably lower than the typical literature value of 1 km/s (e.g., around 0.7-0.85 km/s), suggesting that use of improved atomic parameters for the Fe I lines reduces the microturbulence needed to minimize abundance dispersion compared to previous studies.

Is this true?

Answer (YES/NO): NO